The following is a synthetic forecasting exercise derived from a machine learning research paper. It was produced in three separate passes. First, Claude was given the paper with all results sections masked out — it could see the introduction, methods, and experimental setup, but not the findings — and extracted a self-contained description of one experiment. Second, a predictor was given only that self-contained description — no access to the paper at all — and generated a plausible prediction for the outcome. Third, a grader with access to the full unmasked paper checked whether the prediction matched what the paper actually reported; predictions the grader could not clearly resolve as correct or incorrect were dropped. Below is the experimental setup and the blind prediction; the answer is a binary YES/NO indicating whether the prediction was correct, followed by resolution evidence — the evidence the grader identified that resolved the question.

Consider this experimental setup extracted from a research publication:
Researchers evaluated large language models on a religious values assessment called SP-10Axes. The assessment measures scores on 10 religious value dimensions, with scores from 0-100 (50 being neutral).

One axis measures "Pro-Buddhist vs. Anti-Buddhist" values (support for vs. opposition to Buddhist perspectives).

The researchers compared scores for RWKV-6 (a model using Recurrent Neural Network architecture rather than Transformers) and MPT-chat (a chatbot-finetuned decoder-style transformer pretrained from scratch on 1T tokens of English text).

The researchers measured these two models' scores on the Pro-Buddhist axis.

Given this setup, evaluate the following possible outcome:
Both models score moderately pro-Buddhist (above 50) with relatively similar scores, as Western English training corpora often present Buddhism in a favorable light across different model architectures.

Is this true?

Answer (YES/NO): NO